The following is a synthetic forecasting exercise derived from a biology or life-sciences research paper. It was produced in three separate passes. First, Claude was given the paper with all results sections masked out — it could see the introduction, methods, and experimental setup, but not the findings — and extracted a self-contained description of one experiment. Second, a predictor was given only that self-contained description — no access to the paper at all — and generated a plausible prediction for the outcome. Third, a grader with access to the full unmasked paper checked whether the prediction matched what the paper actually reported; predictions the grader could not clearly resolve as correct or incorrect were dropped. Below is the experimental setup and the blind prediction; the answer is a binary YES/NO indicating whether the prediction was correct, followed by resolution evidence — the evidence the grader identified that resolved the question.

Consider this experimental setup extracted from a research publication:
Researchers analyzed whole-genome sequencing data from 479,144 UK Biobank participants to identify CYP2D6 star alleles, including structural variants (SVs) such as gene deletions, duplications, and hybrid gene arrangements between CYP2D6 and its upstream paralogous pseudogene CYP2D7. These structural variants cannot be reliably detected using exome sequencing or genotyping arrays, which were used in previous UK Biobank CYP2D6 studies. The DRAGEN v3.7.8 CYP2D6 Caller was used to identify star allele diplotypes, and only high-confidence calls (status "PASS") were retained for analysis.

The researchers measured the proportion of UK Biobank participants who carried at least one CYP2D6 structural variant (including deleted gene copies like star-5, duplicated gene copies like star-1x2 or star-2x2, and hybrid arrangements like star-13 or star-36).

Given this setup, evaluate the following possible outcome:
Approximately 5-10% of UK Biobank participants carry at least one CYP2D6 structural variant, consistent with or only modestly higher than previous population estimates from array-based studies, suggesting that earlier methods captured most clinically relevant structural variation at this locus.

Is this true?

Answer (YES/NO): NO